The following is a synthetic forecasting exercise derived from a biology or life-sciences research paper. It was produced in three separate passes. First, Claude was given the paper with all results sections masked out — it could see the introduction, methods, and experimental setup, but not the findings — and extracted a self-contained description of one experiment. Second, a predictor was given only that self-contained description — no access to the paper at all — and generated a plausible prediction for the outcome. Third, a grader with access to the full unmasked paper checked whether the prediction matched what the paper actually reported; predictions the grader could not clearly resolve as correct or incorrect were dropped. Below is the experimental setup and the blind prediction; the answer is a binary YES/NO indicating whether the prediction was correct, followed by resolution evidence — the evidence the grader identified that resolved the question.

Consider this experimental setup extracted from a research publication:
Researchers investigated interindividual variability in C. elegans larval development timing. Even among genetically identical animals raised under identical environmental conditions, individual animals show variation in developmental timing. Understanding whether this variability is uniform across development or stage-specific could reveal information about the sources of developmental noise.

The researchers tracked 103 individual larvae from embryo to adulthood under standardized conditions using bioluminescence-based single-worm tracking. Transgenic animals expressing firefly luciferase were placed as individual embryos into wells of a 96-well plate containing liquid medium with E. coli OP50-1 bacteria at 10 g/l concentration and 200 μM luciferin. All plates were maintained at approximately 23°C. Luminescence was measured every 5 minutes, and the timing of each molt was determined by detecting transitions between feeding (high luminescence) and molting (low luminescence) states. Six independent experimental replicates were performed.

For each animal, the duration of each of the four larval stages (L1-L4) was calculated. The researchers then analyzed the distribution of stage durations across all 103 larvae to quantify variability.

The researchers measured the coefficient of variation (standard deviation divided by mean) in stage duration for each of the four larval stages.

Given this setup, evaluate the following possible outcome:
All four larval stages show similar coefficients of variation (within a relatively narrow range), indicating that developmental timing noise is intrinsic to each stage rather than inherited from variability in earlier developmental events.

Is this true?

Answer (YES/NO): NO